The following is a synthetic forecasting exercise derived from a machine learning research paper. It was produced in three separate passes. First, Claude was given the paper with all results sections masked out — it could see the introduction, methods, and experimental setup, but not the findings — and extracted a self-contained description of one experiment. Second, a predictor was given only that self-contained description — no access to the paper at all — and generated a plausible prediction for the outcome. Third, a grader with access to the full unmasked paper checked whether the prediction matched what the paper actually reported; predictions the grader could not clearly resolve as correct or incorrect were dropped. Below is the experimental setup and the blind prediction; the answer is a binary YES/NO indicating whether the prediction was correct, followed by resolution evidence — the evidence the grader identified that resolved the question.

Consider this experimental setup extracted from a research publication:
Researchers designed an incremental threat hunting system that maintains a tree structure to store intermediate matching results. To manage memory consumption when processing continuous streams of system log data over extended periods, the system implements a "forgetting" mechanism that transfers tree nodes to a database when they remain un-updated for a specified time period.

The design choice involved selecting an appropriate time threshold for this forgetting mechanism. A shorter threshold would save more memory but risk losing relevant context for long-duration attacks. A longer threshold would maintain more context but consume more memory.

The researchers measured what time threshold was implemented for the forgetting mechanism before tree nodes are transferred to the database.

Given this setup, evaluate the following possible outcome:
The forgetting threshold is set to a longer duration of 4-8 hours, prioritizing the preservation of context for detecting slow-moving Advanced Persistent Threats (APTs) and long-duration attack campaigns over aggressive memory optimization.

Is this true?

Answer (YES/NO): YES